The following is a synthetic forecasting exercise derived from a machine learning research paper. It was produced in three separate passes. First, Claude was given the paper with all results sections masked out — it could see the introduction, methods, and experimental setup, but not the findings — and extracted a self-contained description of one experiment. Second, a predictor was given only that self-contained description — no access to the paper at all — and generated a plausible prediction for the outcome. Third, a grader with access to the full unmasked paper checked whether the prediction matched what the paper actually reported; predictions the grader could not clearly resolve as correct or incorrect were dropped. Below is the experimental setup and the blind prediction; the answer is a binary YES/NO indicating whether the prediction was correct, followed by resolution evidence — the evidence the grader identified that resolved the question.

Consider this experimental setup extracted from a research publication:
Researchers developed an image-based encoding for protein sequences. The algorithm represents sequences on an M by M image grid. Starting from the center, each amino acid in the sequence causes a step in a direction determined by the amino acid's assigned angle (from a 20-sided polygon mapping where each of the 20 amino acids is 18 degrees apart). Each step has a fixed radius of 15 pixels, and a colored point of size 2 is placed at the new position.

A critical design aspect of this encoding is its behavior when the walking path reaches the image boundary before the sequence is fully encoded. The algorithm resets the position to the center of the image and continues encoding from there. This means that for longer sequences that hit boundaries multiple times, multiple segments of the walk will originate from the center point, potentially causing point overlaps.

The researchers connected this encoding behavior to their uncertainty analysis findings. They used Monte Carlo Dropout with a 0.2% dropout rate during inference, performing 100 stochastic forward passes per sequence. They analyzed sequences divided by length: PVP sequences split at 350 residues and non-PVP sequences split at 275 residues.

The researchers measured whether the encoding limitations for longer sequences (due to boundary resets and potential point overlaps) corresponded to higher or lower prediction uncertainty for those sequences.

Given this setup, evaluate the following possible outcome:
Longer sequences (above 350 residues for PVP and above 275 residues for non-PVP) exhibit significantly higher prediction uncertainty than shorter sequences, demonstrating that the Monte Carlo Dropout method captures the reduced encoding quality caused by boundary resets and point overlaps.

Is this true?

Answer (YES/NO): NO